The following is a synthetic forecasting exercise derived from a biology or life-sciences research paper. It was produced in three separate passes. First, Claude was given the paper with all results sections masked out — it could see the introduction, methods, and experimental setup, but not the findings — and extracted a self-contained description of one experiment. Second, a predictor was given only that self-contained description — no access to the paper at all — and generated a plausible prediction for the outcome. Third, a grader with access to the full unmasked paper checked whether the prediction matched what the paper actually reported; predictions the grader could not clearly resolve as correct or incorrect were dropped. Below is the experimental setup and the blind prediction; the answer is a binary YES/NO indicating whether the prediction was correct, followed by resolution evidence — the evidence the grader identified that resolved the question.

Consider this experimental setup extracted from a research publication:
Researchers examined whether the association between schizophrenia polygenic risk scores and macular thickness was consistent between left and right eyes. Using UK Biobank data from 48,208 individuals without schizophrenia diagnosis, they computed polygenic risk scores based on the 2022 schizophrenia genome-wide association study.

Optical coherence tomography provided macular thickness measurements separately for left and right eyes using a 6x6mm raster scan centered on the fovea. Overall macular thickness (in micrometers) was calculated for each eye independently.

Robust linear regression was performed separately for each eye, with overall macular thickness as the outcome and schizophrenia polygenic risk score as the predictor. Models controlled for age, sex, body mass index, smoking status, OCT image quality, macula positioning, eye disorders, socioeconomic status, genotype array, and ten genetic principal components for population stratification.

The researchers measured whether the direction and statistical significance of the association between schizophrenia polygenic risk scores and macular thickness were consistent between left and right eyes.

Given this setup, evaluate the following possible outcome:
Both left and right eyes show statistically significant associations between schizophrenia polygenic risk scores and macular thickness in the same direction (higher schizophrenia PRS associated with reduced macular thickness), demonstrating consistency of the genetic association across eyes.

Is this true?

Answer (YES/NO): YES